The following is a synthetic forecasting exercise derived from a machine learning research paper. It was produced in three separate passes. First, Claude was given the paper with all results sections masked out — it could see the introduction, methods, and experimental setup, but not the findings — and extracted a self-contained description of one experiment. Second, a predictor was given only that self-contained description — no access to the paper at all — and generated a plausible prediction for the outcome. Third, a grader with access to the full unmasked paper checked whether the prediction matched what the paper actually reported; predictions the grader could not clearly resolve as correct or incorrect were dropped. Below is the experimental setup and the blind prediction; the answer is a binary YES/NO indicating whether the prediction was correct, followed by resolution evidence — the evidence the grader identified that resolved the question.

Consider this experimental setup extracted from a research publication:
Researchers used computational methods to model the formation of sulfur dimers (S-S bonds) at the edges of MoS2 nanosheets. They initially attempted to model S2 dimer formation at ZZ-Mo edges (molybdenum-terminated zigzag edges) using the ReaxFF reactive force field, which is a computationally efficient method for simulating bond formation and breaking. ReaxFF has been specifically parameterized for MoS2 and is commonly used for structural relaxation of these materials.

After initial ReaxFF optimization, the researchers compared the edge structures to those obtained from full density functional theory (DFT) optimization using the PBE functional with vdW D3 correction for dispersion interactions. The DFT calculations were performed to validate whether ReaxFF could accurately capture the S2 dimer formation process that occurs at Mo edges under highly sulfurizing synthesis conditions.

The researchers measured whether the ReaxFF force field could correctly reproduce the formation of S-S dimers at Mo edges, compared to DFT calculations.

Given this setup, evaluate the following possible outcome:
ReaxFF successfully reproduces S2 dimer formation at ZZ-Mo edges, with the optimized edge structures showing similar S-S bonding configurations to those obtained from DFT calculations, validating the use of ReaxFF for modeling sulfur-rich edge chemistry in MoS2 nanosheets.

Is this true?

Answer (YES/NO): NO